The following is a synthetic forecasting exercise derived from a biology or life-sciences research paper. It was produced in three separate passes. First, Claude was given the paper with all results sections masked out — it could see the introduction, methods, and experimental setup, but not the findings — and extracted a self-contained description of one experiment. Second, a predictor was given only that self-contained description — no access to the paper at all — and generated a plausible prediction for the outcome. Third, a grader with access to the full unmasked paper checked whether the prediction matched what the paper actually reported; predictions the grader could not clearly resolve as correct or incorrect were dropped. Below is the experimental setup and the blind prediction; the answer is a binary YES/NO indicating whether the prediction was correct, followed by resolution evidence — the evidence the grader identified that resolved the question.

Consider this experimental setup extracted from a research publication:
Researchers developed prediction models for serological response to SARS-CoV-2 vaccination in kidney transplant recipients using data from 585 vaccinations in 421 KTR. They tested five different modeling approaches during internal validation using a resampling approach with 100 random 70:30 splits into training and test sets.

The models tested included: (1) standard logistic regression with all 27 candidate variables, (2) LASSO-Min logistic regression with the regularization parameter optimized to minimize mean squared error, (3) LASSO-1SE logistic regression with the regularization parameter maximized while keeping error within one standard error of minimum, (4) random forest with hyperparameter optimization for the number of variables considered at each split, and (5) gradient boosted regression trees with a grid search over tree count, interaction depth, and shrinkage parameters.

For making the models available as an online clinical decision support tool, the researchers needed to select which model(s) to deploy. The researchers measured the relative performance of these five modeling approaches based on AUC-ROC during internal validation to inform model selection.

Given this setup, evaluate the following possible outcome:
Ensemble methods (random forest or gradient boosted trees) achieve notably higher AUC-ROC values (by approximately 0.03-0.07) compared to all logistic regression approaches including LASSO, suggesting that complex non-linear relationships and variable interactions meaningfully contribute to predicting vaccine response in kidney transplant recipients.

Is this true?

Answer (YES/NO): NO